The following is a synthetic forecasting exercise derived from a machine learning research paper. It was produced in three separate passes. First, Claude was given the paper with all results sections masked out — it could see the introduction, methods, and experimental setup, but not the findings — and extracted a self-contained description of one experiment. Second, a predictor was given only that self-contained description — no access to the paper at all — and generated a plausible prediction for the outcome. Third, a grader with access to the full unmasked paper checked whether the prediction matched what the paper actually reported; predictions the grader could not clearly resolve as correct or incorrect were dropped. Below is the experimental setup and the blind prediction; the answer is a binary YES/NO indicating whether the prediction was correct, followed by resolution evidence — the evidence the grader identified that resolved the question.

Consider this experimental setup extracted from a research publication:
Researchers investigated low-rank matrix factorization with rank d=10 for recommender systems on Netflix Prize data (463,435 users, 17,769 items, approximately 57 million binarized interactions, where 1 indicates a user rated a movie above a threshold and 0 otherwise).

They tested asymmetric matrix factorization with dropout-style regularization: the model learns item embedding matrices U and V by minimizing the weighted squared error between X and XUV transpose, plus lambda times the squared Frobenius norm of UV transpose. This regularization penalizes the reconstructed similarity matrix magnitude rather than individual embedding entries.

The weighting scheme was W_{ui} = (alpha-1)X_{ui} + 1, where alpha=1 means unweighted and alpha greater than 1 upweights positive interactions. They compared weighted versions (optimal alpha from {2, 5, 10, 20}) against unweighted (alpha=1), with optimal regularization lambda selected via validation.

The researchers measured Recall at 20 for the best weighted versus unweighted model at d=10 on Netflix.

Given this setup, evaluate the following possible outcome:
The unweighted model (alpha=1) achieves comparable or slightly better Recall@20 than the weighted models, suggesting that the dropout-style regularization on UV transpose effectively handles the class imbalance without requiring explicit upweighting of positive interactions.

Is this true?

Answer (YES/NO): NO